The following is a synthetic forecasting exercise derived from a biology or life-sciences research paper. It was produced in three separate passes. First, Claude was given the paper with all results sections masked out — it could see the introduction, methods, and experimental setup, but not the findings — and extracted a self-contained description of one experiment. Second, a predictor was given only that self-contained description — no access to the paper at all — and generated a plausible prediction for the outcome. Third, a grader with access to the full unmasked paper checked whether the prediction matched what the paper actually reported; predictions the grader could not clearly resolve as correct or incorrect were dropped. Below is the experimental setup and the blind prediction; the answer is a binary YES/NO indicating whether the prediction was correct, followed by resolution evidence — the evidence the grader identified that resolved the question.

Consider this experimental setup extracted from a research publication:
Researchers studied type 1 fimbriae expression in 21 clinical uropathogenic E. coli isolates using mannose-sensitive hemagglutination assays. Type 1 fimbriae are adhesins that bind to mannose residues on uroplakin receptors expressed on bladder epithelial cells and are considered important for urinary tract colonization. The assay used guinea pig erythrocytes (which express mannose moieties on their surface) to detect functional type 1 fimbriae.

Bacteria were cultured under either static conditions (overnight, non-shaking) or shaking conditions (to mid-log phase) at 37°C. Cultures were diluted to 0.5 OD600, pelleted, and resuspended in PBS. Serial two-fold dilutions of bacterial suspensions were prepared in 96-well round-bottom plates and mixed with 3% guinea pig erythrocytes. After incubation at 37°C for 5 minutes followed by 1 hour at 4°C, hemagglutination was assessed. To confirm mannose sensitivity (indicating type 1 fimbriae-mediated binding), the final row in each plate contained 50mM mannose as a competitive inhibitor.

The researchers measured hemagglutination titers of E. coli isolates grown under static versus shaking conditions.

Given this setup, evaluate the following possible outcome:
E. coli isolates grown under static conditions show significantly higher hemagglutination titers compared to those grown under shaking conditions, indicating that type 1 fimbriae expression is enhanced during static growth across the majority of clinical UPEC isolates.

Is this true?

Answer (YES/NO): NO